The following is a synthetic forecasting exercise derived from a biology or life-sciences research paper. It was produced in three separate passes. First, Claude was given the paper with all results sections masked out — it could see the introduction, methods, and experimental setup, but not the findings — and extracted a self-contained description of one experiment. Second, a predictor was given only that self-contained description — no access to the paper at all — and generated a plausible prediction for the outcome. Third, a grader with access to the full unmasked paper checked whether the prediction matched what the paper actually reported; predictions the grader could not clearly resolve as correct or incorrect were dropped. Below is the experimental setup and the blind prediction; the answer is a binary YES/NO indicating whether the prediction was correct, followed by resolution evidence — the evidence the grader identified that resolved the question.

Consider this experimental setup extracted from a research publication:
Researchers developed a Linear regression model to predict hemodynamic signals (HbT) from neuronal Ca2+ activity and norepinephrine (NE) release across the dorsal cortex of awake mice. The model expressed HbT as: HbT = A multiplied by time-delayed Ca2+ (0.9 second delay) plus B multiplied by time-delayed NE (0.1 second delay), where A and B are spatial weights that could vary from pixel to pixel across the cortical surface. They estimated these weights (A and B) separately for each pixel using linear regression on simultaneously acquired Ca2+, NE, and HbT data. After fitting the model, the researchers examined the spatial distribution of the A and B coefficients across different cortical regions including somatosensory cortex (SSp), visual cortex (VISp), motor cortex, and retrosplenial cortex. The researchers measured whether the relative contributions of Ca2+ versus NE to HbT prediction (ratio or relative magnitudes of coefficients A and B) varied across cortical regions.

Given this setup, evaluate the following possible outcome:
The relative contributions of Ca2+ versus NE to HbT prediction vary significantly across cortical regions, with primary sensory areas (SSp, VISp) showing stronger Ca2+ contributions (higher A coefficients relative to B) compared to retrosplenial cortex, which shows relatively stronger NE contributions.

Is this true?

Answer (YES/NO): NO